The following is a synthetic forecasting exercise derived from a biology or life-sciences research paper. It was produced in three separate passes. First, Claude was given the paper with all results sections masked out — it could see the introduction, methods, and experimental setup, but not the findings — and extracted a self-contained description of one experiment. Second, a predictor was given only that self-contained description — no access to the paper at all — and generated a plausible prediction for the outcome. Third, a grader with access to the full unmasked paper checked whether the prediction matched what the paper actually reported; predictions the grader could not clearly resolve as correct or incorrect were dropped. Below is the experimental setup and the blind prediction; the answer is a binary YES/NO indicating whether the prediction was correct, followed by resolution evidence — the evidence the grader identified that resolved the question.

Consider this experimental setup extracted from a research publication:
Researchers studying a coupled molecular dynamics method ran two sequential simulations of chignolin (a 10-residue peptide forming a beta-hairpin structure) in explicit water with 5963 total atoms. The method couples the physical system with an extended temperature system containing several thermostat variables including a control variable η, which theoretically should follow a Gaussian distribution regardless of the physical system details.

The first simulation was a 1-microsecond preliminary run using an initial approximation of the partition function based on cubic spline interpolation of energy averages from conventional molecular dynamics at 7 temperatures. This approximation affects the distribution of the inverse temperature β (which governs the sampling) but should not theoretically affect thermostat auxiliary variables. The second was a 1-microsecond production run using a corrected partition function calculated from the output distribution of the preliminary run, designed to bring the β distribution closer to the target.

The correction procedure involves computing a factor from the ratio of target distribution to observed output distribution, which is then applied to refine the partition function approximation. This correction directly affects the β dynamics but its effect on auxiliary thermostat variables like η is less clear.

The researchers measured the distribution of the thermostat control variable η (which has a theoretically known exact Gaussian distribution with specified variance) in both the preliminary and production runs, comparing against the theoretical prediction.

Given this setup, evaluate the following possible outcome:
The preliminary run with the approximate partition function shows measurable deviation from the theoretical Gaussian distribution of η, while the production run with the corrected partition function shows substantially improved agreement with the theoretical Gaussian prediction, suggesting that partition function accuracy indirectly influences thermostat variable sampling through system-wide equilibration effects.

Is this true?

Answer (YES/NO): NO